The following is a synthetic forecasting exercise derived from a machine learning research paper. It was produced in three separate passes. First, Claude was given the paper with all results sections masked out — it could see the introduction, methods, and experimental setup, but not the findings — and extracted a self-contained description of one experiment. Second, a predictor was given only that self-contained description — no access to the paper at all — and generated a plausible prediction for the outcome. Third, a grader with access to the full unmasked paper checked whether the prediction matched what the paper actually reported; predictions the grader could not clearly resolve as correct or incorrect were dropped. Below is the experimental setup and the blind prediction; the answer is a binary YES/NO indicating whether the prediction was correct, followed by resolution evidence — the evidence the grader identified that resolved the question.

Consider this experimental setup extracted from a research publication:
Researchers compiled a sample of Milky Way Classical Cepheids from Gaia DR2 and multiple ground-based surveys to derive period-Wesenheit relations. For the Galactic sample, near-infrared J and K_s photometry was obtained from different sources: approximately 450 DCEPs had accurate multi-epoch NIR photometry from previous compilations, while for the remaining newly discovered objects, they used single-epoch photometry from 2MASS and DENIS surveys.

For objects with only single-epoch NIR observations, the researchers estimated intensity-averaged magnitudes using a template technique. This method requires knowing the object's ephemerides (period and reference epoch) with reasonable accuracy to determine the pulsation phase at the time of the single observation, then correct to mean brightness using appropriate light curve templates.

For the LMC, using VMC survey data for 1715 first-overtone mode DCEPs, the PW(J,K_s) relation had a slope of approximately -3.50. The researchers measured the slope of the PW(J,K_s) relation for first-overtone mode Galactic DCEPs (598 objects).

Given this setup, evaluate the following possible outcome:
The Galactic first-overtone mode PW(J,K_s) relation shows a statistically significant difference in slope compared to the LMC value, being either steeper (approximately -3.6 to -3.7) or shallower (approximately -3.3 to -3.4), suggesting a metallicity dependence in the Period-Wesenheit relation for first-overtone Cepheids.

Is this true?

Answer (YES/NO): NO